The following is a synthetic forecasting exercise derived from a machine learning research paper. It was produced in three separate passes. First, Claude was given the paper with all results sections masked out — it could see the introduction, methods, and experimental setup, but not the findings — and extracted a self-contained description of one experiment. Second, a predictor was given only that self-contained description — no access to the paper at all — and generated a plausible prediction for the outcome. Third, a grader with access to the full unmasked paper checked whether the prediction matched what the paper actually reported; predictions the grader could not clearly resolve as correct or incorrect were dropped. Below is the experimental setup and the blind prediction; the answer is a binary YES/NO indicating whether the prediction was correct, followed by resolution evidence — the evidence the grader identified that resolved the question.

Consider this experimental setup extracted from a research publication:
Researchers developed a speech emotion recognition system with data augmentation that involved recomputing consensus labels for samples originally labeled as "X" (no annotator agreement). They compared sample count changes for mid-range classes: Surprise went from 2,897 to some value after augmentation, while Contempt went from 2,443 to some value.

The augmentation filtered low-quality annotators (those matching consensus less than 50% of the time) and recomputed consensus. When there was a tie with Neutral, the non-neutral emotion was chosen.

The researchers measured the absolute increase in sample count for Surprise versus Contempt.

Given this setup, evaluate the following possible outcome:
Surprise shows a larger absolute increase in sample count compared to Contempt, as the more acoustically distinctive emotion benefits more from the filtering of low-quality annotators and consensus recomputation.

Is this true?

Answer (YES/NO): YES